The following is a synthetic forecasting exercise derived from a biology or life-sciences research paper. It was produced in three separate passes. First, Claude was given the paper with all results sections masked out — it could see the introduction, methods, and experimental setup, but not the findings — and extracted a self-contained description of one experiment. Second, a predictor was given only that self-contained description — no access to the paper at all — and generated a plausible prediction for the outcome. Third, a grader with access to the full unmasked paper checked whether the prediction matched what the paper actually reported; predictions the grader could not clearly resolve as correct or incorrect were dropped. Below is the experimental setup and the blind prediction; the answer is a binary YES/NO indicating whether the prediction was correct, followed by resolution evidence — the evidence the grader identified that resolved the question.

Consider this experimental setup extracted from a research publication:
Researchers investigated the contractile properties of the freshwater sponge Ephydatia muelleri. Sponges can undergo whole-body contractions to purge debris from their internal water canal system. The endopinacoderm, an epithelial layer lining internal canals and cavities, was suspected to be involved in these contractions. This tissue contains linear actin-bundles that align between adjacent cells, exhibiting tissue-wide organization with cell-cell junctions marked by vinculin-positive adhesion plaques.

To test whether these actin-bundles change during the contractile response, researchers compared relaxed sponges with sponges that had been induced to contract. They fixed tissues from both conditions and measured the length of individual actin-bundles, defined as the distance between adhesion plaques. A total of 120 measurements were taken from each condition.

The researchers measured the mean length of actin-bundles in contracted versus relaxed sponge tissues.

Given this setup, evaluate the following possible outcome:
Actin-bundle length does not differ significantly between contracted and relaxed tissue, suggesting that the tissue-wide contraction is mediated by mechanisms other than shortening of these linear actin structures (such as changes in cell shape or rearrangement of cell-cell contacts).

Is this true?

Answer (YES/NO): NO